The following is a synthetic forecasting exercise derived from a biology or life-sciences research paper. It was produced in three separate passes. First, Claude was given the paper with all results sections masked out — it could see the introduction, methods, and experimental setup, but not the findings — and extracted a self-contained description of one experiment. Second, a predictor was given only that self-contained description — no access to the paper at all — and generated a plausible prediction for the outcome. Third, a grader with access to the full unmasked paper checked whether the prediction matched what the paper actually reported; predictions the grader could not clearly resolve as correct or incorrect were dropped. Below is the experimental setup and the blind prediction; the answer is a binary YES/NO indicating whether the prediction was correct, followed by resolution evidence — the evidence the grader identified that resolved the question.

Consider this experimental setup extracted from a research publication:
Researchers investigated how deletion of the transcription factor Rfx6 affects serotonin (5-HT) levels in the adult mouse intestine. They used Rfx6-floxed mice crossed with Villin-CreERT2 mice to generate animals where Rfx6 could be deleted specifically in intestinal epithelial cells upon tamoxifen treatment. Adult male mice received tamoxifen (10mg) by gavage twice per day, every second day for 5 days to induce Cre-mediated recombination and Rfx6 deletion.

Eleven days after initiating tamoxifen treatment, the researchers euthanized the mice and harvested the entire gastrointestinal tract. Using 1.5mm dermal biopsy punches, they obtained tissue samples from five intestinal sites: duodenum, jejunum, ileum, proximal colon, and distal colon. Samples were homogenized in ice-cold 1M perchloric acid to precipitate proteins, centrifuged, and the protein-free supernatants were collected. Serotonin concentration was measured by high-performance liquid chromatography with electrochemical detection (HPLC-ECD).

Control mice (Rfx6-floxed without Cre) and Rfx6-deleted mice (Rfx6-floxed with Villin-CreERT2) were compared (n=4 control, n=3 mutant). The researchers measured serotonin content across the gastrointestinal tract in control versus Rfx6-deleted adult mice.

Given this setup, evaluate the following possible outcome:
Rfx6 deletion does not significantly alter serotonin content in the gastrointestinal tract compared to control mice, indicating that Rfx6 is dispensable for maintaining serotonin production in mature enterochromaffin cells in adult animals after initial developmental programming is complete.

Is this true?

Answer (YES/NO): NO